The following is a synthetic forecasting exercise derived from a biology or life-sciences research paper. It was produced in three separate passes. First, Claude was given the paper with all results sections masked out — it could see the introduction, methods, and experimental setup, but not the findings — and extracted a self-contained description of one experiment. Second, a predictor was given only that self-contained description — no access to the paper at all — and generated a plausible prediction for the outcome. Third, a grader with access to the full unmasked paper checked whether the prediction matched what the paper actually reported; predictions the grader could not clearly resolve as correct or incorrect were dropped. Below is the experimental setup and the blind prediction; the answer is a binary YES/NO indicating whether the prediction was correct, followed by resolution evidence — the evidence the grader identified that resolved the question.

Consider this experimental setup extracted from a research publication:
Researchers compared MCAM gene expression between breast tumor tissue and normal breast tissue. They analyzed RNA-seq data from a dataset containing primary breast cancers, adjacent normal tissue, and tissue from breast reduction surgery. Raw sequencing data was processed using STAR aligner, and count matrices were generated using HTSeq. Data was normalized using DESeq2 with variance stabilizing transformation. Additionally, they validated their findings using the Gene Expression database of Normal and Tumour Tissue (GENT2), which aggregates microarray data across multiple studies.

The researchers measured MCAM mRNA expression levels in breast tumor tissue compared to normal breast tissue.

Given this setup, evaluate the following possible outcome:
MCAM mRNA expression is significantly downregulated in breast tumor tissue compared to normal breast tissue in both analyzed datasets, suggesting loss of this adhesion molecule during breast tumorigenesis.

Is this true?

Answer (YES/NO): YES